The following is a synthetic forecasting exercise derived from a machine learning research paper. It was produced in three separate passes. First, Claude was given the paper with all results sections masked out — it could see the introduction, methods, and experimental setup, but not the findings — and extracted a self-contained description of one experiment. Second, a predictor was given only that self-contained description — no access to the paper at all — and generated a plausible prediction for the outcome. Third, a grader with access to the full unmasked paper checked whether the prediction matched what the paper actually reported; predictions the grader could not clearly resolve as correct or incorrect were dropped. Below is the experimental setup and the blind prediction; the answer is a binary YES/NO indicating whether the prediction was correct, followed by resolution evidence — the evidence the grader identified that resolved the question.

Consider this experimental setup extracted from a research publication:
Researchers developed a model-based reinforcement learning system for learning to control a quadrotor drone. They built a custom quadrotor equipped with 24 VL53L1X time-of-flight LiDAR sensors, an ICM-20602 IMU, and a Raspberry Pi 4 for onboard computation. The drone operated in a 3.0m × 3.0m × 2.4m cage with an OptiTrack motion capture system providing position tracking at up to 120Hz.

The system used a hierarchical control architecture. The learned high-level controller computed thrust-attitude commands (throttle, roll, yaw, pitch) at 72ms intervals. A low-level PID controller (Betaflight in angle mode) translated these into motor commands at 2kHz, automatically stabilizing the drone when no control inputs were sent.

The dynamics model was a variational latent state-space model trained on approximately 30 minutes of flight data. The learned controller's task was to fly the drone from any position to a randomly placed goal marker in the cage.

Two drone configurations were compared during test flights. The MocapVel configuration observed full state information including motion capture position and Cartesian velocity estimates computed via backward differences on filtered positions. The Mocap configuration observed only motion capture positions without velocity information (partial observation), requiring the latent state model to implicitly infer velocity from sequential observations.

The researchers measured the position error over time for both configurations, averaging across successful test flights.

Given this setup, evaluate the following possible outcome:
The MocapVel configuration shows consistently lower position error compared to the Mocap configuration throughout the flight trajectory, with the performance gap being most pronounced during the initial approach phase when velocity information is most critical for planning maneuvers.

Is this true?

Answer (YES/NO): NO